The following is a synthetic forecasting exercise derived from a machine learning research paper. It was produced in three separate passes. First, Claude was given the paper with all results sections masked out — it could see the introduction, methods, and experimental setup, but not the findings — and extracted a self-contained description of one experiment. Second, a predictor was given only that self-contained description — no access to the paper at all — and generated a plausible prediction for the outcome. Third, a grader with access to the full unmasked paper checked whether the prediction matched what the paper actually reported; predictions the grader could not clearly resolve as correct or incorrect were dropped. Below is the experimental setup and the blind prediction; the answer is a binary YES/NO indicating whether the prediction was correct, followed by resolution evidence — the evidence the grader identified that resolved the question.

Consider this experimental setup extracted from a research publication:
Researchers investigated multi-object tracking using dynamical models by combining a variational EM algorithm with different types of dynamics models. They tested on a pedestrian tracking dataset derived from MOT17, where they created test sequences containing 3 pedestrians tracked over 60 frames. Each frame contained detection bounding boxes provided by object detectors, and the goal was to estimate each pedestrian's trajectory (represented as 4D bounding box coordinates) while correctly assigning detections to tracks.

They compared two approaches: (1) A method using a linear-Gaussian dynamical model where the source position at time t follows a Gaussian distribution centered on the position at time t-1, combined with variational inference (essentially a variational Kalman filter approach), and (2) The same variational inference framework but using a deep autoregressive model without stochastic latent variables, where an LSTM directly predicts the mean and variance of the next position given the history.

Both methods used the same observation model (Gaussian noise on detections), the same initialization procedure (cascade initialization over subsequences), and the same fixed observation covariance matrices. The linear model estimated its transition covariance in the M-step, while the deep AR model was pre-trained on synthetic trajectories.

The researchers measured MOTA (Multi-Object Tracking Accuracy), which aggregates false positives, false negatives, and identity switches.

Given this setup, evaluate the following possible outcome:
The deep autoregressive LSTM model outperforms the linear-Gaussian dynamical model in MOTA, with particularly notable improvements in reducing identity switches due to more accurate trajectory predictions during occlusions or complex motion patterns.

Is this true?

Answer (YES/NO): NO